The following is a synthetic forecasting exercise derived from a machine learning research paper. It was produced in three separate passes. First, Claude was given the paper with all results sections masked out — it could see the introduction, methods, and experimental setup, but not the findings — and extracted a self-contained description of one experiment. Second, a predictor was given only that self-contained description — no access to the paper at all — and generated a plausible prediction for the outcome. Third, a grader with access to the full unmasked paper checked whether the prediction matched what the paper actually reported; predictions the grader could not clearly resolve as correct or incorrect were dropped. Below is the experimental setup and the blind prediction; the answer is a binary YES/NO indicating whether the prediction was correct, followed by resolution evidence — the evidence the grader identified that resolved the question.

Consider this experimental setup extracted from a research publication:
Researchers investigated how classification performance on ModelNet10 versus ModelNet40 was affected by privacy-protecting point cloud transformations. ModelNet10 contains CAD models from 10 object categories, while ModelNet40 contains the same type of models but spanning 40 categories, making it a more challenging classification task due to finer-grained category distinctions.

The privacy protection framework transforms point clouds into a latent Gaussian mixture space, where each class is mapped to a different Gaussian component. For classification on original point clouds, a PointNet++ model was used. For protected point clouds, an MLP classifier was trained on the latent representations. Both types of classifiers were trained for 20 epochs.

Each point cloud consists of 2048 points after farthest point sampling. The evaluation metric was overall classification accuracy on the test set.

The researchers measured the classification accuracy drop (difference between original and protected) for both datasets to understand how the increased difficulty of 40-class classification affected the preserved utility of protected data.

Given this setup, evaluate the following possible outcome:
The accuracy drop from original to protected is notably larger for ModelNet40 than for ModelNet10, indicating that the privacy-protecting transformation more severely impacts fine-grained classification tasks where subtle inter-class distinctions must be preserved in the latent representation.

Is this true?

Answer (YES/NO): NO